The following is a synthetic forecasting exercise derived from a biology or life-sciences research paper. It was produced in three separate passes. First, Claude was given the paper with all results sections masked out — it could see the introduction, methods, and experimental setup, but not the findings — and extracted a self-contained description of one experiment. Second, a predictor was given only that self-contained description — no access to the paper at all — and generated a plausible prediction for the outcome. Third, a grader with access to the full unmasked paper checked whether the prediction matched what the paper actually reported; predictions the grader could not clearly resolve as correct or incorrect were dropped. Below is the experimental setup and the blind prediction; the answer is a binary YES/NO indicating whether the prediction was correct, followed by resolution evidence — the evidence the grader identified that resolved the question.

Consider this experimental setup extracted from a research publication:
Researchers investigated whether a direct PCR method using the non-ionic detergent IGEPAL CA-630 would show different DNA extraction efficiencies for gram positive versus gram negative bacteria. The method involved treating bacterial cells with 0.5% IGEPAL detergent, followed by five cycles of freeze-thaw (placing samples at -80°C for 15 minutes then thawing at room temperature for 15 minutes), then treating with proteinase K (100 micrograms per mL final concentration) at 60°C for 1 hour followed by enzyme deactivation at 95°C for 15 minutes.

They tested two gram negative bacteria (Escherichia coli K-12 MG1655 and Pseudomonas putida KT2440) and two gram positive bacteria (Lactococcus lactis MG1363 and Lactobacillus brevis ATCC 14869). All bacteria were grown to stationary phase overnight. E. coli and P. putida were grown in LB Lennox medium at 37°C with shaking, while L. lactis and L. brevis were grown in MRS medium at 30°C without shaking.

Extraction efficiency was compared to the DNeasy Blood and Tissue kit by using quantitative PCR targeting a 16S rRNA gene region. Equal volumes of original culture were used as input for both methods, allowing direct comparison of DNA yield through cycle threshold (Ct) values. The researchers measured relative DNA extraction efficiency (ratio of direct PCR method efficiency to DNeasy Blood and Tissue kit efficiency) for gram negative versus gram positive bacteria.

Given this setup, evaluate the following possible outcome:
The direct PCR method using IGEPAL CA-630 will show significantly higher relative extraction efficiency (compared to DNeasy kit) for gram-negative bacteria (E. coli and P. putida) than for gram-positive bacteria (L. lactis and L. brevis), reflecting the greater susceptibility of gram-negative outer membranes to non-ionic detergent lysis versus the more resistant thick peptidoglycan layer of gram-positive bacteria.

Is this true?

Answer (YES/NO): YES